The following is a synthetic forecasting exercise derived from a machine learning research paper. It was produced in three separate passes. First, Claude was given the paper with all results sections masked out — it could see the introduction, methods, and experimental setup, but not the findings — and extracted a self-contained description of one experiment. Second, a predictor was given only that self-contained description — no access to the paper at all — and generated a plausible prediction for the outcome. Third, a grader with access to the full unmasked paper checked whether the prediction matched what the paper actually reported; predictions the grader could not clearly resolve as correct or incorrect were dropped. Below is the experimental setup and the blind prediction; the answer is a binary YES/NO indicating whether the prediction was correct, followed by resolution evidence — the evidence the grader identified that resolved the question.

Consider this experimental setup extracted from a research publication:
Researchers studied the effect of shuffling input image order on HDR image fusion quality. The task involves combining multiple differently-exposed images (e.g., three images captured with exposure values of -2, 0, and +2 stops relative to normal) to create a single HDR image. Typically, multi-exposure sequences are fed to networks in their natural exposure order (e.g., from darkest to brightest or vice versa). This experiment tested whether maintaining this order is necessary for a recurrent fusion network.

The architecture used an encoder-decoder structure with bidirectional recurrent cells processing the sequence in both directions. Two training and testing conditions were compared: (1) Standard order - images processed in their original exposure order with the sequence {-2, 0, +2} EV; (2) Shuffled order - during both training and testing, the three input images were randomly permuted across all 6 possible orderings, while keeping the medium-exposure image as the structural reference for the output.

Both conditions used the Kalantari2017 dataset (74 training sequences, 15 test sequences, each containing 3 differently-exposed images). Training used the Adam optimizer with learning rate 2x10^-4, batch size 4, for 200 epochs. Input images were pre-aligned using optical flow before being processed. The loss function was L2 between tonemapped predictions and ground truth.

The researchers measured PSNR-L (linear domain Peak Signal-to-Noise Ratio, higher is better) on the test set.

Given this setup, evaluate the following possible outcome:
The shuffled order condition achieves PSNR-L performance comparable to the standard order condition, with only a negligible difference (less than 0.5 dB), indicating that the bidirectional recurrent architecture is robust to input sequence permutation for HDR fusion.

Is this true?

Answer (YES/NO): YES